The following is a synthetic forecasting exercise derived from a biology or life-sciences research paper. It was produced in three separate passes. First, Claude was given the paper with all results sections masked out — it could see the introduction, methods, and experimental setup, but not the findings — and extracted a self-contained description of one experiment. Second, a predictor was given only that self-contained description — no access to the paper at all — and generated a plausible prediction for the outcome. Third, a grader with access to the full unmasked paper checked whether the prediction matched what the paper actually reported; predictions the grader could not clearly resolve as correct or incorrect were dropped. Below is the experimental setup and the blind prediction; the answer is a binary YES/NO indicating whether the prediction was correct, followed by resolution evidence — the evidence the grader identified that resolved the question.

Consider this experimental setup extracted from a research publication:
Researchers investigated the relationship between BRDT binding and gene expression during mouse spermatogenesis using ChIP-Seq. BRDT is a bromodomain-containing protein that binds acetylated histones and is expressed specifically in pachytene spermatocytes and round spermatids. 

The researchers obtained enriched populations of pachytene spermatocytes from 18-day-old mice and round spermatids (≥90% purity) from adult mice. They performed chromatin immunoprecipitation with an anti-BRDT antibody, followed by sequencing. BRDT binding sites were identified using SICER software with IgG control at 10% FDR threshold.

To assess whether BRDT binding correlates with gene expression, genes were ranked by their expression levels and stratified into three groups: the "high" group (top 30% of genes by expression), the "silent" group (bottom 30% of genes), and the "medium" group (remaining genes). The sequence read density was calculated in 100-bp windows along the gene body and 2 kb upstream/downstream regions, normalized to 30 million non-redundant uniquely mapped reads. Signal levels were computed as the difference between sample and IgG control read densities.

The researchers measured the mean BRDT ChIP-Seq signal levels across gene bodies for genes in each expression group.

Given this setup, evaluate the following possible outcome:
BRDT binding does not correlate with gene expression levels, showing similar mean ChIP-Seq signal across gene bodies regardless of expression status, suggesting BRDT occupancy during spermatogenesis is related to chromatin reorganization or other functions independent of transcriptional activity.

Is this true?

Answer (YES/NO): NO